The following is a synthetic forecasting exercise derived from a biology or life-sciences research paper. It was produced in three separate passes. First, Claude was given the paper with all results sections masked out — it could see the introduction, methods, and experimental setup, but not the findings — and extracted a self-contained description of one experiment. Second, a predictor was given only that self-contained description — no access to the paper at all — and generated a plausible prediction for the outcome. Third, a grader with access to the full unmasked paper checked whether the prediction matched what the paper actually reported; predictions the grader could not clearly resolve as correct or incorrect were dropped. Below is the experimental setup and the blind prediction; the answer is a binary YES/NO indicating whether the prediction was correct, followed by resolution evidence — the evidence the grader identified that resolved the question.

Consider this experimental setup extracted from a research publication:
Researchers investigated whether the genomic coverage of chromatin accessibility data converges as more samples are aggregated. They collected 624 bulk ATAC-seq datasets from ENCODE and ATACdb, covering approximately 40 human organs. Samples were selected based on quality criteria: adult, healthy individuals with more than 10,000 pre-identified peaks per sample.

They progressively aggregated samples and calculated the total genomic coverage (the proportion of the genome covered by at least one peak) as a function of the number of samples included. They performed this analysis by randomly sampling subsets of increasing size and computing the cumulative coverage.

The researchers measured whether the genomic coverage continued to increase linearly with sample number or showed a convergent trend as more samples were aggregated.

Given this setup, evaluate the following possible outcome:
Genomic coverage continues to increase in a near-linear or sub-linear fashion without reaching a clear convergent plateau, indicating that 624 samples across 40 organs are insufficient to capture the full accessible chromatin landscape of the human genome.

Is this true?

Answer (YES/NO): NO